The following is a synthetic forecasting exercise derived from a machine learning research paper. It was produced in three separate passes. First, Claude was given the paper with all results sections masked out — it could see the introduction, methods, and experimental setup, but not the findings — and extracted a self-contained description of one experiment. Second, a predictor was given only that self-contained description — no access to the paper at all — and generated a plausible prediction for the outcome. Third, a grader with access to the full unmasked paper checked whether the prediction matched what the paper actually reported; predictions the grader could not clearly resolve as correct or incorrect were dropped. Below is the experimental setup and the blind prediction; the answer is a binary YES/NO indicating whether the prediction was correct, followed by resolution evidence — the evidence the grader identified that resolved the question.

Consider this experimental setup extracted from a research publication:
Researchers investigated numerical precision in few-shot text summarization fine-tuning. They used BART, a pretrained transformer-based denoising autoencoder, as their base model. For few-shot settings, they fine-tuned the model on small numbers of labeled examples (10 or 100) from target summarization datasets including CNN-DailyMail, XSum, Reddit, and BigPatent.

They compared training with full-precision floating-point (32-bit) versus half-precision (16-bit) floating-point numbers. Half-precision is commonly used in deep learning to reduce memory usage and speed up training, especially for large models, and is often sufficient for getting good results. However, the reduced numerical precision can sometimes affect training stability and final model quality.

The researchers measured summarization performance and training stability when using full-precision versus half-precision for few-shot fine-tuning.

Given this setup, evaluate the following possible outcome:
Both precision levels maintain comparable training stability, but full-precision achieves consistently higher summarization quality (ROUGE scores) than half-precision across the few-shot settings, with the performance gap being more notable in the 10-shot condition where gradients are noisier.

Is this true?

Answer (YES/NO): NO